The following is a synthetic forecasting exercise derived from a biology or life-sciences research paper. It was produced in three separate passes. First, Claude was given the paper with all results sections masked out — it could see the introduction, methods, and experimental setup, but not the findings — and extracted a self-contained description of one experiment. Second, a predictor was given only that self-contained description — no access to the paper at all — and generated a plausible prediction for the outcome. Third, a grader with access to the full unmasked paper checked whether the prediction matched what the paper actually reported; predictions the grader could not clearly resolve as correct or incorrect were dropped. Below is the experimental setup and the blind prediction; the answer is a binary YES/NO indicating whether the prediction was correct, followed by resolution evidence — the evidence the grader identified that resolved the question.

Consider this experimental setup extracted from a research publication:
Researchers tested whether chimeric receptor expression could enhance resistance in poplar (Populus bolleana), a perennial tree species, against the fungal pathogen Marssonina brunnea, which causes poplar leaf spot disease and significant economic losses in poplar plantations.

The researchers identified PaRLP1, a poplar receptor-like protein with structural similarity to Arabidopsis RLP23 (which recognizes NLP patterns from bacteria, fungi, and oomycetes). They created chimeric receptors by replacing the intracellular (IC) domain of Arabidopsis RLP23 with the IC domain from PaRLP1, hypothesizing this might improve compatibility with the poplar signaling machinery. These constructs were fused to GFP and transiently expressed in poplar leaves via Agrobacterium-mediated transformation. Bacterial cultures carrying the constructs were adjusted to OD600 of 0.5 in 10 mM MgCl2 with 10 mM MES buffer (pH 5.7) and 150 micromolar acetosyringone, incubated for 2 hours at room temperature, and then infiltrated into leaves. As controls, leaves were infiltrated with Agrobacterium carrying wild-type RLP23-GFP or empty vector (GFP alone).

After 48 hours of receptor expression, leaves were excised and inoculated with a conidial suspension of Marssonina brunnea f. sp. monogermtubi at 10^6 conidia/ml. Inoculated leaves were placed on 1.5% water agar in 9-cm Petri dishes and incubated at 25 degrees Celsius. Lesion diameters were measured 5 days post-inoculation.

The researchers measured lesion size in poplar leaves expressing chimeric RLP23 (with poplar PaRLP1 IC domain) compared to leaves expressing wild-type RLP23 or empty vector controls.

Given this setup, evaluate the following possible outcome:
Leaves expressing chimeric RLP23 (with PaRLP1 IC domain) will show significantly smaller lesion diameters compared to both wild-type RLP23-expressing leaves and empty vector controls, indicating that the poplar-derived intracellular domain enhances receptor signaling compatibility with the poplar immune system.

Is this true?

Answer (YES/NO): YES